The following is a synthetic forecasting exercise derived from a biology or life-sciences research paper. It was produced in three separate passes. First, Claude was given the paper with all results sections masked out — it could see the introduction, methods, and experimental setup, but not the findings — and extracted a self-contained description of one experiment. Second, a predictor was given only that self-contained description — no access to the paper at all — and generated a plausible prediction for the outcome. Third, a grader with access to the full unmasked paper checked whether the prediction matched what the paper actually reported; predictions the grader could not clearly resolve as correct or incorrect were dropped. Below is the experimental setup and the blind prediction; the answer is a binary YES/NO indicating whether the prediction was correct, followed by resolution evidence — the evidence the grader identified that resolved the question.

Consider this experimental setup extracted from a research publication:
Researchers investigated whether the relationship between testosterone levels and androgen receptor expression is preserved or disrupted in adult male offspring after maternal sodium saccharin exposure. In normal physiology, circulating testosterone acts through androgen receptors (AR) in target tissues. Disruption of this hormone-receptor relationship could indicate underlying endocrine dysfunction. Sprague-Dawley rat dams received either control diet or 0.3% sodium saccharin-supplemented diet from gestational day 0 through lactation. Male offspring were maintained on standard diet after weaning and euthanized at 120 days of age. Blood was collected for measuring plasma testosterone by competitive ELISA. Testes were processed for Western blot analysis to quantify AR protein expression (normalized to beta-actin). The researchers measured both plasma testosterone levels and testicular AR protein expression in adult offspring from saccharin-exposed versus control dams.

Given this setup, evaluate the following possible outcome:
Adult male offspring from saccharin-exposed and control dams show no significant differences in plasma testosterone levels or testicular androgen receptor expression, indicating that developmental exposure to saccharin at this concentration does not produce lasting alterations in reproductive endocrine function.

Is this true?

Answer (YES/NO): NO